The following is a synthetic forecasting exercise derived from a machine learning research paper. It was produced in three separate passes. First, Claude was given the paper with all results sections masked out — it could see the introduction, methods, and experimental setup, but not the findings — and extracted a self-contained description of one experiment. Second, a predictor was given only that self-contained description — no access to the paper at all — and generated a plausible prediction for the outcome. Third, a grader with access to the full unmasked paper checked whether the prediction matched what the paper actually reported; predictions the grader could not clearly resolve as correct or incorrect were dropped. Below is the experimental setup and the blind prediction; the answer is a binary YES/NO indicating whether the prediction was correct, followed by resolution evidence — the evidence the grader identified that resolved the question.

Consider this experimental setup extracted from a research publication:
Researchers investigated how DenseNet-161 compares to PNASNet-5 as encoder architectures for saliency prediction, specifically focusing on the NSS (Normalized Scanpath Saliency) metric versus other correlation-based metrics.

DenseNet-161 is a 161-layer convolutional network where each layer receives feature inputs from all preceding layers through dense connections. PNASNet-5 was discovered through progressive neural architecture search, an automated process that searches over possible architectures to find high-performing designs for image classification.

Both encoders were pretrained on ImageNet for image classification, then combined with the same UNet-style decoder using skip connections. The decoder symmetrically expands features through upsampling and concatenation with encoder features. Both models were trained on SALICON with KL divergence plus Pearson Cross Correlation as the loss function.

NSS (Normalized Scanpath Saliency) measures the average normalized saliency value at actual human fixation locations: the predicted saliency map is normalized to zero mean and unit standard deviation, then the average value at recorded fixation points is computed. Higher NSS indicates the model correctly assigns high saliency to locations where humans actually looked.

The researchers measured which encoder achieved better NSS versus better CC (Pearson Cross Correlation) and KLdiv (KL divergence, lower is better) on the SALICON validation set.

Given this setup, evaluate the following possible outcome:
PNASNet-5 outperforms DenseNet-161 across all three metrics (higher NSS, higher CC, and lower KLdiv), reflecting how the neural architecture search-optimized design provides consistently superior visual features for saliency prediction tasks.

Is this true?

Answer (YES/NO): NO